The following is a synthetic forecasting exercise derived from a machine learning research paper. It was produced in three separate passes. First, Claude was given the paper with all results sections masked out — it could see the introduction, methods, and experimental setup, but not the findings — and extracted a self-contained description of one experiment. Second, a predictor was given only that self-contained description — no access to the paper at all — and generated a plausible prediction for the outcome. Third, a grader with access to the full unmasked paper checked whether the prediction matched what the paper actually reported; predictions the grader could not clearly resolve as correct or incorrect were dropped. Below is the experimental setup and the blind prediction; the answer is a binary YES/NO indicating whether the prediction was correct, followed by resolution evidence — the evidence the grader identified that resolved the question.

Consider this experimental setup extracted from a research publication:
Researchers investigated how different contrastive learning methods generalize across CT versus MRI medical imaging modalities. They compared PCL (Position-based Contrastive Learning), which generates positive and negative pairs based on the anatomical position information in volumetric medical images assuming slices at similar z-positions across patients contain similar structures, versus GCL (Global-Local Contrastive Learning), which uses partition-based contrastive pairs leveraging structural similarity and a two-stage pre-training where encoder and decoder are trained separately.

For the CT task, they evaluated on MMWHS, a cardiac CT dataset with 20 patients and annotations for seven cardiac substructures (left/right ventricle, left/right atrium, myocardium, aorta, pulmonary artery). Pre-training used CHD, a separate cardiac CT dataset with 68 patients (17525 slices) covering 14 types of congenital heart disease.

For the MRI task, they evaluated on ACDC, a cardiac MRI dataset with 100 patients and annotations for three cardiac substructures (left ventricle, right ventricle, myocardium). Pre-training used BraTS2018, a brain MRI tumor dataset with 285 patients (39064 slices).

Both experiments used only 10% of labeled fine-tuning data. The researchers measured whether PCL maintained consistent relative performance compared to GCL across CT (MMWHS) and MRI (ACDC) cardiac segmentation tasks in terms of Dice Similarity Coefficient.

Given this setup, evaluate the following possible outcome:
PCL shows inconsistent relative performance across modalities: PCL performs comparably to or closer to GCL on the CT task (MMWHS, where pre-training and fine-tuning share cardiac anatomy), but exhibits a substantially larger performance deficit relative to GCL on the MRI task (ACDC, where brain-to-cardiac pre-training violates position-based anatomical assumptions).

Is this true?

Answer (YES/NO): NO